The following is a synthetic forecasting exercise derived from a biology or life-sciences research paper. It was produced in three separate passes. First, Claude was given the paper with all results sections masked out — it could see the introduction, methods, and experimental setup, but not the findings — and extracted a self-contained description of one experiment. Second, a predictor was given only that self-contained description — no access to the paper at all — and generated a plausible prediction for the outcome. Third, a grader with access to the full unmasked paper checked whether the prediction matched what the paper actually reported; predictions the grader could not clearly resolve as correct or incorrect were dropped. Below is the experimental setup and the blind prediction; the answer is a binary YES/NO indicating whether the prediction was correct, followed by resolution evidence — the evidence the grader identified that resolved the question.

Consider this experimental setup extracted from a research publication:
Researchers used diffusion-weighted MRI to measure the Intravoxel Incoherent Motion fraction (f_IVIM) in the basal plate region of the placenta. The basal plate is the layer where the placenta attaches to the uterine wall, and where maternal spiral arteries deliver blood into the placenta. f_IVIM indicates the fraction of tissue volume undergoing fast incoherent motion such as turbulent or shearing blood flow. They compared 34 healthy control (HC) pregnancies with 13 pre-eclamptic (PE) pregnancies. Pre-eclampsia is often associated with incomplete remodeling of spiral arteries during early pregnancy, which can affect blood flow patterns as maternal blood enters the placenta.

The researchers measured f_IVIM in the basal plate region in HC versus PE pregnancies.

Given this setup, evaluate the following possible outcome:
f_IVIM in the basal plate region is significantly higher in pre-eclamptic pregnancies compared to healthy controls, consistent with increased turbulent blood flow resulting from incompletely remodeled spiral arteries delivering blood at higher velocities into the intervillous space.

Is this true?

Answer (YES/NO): NO